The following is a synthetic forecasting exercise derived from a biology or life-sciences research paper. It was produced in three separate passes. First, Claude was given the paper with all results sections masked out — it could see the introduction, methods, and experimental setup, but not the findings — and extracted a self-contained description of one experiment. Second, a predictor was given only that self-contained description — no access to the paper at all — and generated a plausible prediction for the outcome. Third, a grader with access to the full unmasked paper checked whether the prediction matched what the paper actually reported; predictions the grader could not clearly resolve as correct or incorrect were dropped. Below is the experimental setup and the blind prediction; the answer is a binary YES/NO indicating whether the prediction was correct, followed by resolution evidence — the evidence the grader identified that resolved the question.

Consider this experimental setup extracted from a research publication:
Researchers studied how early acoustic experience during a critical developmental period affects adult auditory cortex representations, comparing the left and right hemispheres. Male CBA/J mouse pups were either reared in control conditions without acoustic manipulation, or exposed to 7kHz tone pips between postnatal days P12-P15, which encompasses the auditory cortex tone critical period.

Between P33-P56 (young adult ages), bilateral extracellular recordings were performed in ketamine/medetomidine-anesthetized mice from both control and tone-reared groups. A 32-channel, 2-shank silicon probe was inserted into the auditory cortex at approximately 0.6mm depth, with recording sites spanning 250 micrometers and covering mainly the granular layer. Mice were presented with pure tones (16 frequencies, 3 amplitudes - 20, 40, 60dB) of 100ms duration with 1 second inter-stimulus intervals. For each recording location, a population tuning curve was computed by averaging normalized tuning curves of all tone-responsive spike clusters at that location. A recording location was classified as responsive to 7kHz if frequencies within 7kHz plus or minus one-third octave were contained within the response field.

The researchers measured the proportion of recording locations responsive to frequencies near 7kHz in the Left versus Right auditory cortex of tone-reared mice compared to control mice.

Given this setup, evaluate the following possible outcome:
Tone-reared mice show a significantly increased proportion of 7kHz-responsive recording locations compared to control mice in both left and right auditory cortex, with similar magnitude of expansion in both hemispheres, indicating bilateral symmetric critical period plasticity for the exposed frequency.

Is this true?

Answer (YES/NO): NO